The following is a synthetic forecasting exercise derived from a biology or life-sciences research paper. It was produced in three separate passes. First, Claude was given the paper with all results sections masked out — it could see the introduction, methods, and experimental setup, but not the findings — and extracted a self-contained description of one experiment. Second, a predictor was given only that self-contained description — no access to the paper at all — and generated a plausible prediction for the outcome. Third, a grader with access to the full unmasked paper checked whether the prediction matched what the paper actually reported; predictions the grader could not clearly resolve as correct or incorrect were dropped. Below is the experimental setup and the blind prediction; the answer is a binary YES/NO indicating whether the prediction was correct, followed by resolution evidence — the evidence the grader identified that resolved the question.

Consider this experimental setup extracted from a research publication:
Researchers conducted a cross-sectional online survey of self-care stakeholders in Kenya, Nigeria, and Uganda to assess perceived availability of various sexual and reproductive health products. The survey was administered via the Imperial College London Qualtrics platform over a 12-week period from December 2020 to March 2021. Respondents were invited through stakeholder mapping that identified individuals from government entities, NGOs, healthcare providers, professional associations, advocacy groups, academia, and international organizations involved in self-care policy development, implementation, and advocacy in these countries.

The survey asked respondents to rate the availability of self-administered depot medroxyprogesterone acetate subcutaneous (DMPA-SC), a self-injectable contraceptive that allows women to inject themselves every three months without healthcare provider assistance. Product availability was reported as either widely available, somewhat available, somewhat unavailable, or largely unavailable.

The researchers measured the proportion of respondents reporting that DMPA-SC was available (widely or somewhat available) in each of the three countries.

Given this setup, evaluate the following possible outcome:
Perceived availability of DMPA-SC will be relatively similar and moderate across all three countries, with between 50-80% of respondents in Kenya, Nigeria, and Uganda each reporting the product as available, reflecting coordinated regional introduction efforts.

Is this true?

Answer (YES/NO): NO